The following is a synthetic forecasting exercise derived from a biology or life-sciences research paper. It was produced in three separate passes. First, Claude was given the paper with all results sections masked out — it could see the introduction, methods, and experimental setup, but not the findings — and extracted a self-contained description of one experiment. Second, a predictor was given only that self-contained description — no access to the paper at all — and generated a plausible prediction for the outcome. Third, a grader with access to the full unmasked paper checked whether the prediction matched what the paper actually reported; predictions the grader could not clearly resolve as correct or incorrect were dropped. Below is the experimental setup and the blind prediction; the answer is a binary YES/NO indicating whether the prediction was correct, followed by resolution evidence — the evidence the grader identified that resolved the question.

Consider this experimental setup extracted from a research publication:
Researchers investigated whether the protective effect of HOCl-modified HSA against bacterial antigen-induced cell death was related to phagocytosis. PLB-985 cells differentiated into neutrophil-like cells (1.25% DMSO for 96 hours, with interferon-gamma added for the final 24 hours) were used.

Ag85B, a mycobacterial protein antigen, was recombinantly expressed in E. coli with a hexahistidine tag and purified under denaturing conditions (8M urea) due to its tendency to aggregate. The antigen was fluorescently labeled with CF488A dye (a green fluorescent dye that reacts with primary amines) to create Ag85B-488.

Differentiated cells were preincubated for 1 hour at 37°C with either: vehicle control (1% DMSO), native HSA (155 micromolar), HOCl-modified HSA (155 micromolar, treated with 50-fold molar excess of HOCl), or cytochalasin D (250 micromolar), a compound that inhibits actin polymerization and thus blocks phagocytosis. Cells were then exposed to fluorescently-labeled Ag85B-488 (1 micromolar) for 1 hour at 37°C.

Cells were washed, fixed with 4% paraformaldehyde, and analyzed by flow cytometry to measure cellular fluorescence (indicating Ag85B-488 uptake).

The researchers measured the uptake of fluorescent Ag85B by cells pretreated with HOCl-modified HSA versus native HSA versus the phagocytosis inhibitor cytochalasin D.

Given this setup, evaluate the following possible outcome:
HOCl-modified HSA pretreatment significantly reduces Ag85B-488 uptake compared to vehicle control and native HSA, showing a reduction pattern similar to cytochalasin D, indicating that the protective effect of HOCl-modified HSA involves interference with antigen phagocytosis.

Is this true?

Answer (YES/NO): YES